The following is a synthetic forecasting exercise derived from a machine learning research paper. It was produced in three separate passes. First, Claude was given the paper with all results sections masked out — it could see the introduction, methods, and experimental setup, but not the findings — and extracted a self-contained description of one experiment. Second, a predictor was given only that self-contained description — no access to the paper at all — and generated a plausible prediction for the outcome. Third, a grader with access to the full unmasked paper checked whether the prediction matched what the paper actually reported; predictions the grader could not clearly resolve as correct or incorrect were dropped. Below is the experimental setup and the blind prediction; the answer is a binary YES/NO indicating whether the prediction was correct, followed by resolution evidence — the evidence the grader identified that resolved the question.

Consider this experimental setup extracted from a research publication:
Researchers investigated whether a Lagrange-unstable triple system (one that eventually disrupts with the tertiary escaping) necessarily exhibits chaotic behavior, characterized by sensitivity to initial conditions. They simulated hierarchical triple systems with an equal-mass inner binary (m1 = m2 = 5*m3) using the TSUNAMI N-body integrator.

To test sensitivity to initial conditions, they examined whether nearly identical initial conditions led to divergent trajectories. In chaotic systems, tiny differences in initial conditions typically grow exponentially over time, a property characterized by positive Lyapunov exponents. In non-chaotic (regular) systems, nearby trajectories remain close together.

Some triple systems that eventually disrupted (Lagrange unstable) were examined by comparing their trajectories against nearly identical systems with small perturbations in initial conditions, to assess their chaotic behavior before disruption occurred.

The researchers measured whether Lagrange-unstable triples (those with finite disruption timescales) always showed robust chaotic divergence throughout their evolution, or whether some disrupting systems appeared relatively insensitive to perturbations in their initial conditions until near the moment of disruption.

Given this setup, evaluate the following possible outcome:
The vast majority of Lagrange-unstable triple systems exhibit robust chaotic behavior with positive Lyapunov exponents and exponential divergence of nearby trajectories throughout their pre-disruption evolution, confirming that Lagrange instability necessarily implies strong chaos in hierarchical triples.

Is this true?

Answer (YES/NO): NO